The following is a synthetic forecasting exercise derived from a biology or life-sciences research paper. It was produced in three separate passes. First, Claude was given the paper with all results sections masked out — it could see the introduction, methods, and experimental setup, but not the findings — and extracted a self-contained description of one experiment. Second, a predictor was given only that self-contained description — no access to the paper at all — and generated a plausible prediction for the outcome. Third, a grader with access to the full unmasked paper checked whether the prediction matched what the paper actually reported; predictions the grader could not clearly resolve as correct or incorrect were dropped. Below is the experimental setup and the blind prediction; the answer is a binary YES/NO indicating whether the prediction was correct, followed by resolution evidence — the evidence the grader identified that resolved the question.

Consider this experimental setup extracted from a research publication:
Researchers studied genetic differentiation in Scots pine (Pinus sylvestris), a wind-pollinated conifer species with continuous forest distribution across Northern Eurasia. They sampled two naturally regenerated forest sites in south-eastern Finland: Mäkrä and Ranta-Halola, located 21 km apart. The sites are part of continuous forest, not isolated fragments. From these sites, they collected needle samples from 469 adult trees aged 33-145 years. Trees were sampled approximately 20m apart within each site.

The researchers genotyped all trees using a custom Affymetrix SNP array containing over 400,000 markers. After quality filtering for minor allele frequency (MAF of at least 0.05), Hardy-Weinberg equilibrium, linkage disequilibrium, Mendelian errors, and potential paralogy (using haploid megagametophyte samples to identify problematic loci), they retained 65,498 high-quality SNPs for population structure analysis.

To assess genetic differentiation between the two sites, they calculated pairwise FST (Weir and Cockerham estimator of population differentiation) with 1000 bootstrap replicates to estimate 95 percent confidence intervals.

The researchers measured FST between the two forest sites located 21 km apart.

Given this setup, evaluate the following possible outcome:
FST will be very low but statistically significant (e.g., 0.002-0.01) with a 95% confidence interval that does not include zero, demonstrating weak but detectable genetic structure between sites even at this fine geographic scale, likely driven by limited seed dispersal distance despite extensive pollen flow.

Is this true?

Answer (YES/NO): NO